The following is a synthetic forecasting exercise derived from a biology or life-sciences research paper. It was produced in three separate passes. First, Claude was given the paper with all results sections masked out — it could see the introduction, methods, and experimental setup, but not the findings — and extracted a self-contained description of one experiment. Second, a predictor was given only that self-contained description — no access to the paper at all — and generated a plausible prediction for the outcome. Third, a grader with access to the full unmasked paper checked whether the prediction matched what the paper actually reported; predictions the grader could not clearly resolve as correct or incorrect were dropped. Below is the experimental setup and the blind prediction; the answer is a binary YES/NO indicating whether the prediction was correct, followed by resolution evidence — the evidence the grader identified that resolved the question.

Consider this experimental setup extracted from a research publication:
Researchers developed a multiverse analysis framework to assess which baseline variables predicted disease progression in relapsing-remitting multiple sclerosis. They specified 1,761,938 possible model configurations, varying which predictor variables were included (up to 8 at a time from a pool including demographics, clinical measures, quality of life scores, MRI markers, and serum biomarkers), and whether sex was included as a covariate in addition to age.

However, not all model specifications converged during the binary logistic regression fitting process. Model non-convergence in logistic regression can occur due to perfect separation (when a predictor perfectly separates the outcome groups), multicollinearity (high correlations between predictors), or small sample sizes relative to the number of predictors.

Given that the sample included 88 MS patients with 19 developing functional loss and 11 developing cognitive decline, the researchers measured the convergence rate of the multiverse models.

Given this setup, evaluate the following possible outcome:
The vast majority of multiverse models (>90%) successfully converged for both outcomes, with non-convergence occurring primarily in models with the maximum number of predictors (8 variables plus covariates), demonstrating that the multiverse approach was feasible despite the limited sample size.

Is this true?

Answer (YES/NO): NO